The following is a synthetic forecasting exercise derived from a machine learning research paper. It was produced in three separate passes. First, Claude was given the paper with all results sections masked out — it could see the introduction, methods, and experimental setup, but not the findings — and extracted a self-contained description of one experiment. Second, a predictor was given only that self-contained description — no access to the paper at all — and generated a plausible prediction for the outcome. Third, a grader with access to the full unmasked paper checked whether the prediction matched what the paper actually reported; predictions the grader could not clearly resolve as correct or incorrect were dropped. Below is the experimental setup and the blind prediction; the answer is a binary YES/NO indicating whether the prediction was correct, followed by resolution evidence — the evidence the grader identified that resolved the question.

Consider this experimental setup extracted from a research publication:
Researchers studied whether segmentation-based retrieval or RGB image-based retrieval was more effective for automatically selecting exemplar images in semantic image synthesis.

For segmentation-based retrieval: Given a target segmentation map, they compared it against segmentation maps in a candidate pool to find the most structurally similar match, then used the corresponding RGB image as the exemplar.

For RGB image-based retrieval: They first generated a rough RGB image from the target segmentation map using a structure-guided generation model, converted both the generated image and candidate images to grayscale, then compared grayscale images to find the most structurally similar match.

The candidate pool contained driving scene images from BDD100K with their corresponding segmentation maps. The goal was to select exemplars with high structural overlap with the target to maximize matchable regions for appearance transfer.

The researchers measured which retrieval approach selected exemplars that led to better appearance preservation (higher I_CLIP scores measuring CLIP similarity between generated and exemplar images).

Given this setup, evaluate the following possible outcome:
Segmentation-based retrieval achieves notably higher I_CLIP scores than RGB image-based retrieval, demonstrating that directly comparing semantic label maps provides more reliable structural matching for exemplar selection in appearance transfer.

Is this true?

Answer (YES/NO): NO